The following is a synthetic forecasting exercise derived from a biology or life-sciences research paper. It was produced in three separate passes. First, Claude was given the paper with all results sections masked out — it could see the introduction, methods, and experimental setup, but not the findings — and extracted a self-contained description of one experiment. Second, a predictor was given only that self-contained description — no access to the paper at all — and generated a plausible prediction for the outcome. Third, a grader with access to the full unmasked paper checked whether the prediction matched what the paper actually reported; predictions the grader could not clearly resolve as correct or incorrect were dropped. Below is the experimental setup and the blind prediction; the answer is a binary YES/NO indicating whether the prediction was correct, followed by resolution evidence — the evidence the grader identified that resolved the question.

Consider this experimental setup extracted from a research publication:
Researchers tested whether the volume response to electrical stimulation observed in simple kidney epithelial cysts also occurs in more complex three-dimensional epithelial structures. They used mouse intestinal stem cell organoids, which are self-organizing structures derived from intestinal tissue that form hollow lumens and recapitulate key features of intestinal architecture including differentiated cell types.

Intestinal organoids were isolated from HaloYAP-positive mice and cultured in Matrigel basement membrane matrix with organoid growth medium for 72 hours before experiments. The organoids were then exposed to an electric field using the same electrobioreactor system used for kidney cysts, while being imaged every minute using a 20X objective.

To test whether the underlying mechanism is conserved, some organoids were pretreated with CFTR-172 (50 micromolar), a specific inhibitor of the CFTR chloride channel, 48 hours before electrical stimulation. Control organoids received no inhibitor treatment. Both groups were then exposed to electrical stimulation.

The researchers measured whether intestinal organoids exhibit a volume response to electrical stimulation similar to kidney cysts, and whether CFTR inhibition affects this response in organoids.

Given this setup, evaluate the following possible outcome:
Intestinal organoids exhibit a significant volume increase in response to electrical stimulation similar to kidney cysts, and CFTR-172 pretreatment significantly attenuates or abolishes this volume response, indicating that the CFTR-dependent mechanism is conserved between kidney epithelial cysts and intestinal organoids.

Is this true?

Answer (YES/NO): YES